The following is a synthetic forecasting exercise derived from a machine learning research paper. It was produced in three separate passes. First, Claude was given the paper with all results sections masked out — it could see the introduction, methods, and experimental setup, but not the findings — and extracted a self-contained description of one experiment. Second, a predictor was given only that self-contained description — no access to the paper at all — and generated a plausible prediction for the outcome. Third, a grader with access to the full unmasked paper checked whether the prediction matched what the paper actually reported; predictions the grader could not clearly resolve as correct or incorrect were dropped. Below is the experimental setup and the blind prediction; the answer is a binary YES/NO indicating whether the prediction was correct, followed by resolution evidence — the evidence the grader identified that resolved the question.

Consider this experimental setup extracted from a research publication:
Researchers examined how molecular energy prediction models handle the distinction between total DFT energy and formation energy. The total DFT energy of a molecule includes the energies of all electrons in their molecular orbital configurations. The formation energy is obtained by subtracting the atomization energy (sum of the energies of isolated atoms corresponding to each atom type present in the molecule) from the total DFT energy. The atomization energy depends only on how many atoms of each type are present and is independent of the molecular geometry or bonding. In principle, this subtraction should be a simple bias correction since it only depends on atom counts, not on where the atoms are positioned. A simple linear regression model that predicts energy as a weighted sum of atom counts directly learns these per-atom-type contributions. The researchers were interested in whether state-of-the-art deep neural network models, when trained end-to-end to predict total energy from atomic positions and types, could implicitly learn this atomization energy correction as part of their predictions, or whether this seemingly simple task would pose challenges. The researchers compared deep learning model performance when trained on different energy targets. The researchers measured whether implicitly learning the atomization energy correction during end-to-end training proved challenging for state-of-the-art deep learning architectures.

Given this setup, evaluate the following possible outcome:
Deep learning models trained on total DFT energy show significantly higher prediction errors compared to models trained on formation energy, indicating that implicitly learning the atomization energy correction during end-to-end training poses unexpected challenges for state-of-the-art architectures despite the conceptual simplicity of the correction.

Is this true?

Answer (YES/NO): YES